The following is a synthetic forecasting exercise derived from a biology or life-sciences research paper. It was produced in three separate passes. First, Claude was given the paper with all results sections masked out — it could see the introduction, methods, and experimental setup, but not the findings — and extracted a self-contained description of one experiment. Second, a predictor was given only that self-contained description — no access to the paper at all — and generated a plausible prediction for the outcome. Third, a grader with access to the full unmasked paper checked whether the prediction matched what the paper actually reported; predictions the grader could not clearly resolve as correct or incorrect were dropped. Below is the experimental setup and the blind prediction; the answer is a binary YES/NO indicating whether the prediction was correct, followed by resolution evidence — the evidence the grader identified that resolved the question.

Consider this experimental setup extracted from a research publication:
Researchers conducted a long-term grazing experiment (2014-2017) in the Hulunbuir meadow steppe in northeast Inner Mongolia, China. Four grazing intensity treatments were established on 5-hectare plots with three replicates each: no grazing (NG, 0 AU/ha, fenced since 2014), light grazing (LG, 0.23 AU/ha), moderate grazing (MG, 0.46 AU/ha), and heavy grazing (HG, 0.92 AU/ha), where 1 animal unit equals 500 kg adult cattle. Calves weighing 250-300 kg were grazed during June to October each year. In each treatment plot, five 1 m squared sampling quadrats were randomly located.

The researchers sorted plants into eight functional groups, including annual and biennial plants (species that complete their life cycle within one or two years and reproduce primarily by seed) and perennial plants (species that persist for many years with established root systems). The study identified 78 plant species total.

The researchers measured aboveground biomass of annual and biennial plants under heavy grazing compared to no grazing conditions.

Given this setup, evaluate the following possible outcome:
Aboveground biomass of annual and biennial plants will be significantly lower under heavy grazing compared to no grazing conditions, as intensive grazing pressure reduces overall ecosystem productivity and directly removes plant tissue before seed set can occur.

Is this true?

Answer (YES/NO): NO